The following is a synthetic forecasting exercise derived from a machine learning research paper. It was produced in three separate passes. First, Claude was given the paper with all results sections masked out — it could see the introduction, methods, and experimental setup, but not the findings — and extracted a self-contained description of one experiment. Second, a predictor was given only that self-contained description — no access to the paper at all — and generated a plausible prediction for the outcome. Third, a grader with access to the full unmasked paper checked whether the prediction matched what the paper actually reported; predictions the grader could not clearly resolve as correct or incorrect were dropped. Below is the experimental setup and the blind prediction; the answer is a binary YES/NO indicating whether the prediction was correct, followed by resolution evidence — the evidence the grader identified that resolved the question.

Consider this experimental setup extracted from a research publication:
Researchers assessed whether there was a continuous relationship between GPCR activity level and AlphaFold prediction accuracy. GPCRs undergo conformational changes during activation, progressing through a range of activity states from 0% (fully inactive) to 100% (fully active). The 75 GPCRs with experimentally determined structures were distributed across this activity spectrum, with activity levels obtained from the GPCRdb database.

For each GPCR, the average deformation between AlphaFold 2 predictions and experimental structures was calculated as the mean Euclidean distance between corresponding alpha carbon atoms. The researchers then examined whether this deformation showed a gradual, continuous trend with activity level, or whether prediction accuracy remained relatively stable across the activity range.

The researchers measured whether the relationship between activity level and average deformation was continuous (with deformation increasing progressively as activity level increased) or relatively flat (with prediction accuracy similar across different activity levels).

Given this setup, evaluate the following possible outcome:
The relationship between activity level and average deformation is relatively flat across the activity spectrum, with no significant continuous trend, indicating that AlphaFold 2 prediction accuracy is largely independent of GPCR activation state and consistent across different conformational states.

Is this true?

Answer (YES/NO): NO